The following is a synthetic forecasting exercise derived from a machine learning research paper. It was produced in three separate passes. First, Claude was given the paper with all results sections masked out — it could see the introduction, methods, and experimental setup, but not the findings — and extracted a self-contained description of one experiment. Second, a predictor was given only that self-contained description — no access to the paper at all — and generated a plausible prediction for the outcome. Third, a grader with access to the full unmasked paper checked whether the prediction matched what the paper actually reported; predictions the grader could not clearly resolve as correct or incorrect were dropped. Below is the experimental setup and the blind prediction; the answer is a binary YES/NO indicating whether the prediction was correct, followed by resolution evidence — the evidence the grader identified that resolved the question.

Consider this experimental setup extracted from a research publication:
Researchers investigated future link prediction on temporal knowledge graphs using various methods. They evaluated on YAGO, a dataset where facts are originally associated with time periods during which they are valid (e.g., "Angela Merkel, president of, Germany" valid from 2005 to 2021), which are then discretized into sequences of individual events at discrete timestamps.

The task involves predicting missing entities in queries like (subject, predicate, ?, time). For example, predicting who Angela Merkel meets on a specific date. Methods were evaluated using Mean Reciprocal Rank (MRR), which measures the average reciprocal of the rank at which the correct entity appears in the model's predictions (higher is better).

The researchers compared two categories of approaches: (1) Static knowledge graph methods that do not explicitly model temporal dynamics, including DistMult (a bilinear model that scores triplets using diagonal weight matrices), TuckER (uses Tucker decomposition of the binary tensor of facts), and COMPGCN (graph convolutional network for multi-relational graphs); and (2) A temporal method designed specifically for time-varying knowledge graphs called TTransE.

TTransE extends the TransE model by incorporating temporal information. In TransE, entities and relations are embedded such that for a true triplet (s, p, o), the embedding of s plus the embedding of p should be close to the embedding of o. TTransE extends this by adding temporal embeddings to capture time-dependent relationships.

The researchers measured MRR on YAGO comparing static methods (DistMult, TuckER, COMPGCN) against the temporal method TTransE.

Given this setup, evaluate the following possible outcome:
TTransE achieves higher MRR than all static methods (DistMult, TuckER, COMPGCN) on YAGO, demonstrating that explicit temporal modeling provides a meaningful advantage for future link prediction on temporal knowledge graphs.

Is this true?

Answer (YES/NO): NO